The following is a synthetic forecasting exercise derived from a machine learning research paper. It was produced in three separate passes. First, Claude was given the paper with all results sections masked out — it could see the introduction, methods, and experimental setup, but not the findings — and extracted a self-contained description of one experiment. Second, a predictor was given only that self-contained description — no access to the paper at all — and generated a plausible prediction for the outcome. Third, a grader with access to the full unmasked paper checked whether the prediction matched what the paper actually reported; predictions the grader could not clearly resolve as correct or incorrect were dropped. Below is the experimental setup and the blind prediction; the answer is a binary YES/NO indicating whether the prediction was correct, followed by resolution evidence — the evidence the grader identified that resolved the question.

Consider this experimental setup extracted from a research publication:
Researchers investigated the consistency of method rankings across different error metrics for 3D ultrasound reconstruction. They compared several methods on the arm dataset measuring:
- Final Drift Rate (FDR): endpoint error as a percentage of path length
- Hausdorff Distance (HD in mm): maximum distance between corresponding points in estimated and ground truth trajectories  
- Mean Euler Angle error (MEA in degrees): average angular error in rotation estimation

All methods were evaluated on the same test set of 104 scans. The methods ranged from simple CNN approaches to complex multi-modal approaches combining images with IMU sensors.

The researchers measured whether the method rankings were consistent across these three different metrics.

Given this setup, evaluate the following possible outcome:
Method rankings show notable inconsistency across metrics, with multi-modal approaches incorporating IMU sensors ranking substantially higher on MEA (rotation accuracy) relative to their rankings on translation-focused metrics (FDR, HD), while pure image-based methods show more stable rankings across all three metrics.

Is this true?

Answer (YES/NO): NO